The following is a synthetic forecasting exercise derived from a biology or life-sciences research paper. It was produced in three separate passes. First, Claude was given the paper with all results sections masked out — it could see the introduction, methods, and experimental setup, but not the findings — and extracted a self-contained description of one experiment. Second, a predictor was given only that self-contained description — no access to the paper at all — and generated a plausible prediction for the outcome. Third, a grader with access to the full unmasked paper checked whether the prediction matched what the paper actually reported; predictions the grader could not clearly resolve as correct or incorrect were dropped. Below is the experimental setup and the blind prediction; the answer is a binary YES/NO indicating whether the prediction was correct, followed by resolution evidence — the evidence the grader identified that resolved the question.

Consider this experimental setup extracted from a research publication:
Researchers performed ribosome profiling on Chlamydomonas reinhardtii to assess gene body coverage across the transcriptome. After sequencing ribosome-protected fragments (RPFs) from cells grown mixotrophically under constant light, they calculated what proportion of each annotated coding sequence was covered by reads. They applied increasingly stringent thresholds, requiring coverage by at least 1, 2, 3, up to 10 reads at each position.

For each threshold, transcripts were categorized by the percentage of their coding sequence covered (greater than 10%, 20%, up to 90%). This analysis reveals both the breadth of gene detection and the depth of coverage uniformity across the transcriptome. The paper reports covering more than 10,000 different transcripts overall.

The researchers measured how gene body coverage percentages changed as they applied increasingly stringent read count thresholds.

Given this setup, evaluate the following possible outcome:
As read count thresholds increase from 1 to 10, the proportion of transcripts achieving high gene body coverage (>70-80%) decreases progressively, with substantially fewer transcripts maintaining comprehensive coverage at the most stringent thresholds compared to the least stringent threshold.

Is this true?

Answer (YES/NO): YES